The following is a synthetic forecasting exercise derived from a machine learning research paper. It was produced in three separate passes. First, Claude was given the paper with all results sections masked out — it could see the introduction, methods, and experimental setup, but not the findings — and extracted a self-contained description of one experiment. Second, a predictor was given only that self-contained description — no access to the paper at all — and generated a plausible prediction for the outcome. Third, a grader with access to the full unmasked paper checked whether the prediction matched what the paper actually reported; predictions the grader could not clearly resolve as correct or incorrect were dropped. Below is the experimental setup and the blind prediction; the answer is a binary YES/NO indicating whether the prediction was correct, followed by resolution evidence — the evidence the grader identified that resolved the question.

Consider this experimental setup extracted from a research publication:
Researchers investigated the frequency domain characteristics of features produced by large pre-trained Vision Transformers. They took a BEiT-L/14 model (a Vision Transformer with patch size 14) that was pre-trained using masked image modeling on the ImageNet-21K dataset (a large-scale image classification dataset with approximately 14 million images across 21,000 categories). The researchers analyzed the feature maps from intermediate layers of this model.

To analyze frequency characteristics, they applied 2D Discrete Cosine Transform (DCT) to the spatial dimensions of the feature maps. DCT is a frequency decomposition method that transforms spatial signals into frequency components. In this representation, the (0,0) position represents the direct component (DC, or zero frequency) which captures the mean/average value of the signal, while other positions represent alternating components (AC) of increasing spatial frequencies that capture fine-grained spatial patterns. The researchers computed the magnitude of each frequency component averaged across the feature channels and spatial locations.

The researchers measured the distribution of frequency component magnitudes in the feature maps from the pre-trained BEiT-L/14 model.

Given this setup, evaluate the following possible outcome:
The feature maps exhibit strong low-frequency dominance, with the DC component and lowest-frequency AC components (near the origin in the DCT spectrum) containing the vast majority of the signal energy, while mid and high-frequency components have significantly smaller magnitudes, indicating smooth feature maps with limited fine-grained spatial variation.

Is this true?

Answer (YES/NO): NO